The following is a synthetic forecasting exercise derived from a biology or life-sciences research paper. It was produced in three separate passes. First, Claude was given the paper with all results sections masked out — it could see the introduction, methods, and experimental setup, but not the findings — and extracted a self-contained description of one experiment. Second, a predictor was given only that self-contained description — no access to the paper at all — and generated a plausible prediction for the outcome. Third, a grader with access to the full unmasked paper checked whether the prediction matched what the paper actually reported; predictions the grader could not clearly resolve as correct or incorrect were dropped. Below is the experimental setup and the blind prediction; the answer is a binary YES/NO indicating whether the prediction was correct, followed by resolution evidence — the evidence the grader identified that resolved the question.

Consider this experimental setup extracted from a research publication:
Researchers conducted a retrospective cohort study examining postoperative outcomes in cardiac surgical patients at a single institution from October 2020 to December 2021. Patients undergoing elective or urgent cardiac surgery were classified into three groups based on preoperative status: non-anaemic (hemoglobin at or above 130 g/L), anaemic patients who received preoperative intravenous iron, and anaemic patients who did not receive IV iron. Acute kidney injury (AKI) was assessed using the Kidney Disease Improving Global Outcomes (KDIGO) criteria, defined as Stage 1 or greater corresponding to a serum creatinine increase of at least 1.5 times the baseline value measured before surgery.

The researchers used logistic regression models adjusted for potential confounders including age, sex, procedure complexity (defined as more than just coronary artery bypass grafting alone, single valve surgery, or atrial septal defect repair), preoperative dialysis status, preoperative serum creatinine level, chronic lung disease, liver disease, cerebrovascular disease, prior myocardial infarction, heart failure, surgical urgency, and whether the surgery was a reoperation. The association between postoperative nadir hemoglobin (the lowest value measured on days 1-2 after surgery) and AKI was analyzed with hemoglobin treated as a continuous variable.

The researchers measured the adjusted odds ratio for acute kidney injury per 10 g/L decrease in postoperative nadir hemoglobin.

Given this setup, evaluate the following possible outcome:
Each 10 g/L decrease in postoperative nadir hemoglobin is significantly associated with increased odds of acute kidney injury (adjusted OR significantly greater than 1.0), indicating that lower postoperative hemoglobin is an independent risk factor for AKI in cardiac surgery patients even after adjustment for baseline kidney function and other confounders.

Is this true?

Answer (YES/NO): YES